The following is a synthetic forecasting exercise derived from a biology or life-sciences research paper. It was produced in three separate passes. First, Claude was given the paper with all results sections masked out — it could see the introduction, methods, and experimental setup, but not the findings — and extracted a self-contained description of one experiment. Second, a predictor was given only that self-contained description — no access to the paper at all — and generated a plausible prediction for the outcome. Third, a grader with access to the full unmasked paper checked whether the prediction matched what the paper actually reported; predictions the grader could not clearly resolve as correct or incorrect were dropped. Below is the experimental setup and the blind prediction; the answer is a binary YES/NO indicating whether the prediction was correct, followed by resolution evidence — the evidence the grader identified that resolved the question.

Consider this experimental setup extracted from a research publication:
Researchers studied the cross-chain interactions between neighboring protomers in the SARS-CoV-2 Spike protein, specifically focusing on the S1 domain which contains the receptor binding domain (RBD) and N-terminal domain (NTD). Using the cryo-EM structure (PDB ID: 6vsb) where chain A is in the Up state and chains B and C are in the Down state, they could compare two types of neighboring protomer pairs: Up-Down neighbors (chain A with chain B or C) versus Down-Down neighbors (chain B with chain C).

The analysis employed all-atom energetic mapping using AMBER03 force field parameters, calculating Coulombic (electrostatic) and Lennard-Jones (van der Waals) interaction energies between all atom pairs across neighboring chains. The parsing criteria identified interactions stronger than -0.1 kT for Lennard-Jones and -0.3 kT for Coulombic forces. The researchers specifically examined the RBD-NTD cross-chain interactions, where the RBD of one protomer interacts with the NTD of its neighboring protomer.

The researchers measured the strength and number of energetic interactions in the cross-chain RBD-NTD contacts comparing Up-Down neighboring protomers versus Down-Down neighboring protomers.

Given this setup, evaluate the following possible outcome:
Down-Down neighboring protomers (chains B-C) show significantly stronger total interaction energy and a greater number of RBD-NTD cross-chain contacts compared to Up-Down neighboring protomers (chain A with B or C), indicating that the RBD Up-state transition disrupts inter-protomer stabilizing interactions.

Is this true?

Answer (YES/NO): NO